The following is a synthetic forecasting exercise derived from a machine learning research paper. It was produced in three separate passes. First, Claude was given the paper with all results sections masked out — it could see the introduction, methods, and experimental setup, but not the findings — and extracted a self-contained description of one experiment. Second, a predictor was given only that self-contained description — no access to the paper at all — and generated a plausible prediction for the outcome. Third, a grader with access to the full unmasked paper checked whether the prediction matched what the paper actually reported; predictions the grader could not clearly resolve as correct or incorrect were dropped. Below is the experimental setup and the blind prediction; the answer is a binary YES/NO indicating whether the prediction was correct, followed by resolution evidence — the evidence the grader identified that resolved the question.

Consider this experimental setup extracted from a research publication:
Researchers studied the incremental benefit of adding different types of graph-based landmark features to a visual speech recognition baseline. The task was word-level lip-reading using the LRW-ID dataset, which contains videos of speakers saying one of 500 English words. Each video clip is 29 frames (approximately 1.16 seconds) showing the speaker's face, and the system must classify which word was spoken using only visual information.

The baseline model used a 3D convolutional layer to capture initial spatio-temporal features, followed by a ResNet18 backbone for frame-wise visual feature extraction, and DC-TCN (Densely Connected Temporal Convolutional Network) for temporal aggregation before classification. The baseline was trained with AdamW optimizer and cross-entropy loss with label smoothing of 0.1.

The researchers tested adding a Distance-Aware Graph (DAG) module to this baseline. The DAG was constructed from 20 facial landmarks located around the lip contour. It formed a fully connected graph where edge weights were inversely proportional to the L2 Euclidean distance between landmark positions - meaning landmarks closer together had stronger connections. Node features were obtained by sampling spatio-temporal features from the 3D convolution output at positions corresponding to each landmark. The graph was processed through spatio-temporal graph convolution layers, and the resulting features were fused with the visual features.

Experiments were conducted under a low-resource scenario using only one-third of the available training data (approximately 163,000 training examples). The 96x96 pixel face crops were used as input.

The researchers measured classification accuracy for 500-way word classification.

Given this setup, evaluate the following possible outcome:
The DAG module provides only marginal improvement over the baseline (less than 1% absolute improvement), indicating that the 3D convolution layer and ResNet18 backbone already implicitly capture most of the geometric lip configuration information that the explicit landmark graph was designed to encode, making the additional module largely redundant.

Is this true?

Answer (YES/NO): NO